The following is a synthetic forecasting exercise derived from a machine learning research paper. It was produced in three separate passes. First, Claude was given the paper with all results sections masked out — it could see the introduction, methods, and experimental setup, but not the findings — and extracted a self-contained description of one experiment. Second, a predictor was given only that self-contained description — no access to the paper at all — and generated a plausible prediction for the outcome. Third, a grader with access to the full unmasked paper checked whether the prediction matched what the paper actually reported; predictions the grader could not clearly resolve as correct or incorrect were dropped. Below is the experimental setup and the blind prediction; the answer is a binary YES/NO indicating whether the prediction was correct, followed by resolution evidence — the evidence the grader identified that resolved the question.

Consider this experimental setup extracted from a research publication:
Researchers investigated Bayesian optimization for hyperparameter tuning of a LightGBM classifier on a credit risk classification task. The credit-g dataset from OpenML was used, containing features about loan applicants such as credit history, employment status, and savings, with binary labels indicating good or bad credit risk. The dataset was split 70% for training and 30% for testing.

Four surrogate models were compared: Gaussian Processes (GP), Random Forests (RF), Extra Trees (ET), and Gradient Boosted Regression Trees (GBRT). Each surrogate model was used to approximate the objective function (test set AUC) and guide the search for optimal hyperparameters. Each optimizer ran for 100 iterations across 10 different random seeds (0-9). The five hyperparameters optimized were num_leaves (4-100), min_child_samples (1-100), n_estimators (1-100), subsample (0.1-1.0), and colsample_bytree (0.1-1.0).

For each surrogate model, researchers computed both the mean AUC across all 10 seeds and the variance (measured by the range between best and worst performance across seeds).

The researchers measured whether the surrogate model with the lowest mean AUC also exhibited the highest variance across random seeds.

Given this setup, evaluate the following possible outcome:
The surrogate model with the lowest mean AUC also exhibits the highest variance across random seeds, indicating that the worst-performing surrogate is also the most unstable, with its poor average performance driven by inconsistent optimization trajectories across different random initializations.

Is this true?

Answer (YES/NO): YES